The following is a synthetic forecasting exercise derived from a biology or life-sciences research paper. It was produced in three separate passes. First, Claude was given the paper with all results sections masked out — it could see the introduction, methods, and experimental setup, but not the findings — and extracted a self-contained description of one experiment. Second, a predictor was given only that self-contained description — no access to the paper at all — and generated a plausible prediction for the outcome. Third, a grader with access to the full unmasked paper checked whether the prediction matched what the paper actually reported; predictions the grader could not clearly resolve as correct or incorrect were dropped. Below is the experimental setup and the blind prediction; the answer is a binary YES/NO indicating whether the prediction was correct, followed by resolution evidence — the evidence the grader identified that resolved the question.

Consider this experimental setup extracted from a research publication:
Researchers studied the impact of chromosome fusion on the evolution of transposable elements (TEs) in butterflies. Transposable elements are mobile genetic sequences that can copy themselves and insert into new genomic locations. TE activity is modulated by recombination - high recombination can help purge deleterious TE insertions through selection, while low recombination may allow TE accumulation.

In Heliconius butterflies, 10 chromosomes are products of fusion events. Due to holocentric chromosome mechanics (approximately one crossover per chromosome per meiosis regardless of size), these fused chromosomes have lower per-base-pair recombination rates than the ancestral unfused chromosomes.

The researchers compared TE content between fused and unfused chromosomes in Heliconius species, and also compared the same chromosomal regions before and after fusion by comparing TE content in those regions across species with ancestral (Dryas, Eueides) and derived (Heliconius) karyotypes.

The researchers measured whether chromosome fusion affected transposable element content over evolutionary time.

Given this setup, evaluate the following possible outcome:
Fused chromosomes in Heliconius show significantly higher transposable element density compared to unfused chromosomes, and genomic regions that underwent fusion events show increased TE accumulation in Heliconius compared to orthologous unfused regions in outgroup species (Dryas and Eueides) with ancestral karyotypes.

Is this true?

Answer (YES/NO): NO